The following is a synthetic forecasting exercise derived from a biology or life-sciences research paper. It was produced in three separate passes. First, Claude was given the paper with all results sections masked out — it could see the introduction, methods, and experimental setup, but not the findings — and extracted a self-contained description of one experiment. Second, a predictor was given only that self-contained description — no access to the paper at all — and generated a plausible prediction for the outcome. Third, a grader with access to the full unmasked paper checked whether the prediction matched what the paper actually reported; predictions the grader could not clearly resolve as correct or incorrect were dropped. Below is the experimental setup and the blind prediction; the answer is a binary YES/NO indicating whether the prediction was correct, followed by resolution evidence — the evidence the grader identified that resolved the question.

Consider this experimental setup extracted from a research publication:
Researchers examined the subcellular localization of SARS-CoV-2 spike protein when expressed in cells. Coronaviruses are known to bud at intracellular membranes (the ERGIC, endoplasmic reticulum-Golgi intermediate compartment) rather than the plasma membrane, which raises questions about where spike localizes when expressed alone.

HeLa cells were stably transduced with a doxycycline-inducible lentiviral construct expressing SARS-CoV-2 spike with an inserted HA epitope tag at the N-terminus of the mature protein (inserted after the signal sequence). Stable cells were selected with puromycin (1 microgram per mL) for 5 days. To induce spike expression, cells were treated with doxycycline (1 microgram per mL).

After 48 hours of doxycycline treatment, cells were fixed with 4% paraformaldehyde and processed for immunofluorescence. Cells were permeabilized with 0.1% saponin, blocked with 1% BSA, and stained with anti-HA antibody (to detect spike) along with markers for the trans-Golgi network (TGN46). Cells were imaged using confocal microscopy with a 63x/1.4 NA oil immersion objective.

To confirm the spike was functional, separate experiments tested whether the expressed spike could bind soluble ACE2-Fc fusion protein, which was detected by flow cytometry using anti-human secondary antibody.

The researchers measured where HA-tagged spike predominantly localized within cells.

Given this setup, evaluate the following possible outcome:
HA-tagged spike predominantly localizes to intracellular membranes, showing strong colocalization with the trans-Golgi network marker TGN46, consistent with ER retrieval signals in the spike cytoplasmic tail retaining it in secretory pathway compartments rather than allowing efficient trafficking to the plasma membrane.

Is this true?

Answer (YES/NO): NO